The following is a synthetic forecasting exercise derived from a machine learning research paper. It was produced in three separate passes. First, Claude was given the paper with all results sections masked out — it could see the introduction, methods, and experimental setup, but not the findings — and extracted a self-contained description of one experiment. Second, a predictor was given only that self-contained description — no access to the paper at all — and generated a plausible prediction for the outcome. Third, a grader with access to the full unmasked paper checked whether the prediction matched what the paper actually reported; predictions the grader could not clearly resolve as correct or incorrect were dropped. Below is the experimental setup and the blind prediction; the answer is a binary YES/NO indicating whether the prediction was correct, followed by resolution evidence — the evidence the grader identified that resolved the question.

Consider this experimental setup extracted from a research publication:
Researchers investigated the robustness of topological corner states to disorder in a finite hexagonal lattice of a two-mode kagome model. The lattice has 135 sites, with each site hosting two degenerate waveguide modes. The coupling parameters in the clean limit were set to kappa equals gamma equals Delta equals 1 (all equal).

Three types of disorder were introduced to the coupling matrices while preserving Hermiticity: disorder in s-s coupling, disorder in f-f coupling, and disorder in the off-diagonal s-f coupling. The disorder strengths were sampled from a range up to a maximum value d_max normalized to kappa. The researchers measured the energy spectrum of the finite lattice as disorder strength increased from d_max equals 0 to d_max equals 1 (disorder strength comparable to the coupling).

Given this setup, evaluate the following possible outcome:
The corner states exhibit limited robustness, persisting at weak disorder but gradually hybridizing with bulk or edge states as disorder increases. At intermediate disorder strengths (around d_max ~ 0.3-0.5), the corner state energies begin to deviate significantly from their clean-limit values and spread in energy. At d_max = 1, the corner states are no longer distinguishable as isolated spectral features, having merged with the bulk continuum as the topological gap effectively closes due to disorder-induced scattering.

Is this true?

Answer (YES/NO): NO